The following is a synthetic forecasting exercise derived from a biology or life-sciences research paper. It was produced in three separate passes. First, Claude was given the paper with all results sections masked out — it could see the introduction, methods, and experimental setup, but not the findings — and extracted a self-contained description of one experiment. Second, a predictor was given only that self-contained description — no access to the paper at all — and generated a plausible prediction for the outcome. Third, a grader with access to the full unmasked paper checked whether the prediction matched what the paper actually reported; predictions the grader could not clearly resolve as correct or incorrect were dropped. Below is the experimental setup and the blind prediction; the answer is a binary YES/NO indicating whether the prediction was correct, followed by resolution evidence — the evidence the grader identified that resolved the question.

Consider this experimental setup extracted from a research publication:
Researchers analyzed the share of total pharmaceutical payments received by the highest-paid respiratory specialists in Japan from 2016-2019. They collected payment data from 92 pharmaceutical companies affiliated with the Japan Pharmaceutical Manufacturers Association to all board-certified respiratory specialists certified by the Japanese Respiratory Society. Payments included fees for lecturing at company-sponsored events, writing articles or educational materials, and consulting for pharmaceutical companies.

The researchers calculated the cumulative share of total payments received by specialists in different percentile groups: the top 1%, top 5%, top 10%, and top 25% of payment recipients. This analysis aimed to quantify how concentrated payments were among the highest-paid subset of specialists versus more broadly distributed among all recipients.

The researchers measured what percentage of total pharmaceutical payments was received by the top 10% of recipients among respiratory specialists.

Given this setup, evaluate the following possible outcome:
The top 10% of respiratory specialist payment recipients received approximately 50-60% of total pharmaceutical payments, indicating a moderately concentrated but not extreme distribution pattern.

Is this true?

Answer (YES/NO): NO